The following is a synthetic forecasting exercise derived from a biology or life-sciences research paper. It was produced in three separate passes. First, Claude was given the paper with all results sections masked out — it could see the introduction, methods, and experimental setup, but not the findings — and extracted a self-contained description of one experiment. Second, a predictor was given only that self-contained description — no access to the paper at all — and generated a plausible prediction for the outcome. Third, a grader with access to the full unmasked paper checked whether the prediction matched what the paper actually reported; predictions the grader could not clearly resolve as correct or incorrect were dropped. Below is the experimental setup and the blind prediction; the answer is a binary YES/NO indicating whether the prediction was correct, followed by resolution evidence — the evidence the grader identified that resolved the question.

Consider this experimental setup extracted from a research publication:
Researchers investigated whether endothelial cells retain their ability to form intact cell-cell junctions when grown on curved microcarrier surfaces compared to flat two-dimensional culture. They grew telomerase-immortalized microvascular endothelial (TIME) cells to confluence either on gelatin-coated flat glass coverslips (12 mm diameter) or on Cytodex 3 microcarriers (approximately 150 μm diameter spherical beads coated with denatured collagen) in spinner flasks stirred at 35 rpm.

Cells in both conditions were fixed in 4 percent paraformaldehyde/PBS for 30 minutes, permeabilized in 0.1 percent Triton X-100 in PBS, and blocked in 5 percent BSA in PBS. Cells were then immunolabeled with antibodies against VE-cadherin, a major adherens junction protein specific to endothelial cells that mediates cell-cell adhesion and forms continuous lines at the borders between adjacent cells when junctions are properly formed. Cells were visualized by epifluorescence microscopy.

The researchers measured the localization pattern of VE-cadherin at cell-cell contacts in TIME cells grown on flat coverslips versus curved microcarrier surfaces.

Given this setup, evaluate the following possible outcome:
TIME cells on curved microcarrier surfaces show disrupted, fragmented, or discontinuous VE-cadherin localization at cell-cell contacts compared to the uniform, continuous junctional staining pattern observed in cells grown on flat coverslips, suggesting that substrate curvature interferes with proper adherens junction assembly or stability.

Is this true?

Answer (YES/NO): NO